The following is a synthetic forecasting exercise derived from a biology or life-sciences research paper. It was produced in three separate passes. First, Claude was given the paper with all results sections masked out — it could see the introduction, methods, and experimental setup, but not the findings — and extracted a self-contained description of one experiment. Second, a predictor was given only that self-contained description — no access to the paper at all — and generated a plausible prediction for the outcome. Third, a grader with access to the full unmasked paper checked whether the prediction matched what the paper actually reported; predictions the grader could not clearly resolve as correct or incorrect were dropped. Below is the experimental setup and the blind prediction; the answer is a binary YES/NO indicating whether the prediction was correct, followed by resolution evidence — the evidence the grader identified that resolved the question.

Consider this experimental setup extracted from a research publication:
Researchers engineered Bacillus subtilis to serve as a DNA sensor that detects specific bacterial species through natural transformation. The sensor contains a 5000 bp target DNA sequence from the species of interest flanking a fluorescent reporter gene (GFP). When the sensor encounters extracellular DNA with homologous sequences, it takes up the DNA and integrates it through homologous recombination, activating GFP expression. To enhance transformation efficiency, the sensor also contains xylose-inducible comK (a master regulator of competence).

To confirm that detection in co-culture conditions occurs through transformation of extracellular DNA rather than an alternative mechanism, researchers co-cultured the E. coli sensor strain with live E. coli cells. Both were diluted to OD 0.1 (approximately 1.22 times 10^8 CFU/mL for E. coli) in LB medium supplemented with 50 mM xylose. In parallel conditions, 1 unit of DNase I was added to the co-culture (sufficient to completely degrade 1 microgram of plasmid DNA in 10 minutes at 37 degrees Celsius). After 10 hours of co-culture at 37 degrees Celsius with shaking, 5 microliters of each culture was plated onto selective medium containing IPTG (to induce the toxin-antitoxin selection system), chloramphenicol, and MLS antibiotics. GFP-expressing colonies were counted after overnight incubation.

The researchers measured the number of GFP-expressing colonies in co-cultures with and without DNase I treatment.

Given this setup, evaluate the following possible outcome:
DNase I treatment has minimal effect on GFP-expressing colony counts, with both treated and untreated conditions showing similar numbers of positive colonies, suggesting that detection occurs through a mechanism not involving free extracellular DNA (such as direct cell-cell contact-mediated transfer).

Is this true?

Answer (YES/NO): NO